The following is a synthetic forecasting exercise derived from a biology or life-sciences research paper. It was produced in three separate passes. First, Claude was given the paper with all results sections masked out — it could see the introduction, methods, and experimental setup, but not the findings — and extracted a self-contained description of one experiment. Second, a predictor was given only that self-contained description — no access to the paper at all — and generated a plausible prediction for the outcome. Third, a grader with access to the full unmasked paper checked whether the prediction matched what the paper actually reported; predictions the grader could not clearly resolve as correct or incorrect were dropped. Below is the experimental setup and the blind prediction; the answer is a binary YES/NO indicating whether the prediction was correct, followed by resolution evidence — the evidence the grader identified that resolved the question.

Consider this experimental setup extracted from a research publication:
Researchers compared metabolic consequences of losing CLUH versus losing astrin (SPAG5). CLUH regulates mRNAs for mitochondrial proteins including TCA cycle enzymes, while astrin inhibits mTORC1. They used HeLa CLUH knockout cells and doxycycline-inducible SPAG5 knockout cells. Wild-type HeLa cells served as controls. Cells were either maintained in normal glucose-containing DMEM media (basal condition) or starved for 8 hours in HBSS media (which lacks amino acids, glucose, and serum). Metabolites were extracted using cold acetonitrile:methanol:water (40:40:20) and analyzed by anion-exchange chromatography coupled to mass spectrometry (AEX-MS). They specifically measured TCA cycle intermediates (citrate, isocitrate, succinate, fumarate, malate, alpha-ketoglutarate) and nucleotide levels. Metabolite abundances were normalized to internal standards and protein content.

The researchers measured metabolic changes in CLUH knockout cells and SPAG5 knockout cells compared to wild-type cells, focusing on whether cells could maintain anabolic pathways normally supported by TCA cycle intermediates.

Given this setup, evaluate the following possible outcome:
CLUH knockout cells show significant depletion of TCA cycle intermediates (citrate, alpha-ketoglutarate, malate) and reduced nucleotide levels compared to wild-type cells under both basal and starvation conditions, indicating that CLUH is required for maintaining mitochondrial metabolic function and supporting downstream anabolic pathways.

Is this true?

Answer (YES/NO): NO